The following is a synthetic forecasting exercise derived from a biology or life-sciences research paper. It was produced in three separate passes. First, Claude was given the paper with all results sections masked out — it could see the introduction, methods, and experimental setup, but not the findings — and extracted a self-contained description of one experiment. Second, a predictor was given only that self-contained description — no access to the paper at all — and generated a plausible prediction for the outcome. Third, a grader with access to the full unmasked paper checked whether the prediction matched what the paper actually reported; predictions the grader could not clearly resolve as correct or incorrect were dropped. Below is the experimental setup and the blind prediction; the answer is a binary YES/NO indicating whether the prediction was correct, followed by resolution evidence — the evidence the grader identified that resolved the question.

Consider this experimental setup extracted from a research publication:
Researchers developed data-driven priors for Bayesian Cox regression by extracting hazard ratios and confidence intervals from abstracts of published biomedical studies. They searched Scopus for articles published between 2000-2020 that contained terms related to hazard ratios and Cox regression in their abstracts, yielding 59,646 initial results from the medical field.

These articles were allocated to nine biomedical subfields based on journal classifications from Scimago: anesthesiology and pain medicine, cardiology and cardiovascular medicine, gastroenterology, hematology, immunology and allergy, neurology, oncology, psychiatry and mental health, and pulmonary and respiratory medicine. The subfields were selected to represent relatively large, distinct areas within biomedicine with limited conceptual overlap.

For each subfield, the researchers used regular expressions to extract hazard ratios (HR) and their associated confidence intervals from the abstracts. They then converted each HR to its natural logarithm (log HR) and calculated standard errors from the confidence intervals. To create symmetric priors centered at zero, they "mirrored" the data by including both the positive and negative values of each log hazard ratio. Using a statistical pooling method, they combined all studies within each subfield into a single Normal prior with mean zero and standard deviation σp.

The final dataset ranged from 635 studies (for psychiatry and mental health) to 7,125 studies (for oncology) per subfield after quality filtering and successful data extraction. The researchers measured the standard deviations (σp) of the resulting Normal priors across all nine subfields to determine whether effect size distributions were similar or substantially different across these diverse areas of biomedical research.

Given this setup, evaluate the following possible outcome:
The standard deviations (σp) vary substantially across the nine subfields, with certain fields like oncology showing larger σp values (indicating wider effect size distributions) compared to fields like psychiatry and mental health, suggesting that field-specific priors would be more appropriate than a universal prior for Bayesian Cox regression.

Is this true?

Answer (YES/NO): NO